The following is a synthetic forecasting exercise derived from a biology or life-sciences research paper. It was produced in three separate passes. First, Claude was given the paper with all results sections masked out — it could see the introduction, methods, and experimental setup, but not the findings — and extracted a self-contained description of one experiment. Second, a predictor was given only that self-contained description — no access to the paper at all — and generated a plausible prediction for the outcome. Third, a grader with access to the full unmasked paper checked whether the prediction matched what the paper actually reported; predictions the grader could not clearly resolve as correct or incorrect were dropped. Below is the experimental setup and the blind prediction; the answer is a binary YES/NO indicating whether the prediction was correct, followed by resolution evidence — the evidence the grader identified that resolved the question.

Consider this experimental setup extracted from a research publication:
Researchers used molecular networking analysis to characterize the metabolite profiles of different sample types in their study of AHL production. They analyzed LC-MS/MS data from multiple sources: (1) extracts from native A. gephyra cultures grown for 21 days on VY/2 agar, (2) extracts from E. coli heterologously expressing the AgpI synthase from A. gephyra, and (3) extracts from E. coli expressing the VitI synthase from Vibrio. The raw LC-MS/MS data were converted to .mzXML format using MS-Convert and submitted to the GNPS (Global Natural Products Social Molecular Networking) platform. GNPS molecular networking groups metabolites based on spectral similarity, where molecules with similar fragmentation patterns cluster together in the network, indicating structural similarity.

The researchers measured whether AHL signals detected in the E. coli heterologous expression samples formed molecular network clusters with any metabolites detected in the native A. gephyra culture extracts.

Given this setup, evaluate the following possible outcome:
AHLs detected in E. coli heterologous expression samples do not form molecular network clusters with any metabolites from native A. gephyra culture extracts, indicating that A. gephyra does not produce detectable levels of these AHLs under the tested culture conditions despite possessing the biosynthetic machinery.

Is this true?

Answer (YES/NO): YES